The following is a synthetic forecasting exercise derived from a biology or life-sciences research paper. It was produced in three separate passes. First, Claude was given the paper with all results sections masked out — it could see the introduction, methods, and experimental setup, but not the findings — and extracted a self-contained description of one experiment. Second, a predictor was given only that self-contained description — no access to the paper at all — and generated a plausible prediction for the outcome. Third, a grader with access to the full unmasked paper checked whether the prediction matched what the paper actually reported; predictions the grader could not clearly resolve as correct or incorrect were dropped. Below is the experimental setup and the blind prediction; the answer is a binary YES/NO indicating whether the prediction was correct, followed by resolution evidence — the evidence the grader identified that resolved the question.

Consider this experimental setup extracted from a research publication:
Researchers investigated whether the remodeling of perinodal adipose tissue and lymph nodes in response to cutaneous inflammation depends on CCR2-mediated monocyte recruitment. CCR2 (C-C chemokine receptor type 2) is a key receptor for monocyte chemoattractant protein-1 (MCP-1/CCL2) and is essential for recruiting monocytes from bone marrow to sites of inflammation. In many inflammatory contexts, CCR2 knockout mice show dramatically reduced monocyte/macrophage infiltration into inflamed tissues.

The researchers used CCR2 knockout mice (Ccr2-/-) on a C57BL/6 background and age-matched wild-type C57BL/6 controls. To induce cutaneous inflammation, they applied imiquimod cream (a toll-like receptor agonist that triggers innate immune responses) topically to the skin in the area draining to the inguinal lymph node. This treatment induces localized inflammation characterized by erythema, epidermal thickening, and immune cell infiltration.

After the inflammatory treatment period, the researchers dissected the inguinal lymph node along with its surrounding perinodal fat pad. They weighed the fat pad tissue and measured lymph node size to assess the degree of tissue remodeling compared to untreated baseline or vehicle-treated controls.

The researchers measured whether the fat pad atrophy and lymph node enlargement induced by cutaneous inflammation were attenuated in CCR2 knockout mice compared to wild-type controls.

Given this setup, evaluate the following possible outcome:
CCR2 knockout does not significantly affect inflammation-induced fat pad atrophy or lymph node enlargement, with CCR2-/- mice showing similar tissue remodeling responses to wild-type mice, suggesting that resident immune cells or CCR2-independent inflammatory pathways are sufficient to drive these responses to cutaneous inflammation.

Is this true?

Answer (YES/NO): YES